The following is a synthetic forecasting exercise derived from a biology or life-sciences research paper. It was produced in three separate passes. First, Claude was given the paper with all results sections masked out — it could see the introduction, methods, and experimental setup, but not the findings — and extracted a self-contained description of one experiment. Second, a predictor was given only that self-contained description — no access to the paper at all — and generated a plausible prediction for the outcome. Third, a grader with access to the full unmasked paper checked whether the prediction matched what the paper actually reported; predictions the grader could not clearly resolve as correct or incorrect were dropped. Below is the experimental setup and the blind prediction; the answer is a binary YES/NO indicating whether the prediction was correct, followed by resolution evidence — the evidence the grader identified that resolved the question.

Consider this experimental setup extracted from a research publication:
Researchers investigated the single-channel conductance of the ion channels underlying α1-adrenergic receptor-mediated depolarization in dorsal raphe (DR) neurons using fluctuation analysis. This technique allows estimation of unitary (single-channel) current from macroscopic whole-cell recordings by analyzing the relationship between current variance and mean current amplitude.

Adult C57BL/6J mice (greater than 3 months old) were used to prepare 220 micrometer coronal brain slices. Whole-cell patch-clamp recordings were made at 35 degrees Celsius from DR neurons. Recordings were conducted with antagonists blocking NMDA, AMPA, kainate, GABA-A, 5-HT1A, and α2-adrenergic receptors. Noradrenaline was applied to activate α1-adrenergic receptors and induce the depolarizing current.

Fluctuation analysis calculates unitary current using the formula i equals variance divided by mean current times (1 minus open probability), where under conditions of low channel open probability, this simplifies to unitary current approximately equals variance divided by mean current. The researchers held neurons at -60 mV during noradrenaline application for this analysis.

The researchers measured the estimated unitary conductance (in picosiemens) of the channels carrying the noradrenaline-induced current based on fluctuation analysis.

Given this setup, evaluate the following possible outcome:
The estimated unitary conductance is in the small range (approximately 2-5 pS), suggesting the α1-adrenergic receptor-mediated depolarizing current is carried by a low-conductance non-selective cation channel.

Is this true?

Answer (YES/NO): NO